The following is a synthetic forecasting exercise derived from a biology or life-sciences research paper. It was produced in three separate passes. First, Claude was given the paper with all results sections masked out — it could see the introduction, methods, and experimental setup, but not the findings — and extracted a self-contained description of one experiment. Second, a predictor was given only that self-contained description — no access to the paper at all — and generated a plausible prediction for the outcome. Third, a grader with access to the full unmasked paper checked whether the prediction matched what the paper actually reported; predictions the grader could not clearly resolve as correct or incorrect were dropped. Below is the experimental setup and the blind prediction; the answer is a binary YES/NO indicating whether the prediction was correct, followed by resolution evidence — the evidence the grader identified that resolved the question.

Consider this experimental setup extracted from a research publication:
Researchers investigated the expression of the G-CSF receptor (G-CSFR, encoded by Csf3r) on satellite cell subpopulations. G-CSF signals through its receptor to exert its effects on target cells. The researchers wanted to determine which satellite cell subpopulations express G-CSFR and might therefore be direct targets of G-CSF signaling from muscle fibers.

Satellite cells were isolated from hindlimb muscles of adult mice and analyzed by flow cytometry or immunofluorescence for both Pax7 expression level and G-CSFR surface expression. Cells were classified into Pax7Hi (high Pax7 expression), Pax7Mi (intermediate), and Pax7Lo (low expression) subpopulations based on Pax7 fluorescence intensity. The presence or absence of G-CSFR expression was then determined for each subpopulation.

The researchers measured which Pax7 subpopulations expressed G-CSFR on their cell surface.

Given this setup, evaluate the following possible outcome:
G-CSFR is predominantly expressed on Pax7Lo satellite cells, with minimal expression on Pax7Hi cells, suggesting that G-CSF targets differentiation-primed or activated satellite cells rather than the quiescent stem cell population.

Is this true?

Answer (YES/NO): NO